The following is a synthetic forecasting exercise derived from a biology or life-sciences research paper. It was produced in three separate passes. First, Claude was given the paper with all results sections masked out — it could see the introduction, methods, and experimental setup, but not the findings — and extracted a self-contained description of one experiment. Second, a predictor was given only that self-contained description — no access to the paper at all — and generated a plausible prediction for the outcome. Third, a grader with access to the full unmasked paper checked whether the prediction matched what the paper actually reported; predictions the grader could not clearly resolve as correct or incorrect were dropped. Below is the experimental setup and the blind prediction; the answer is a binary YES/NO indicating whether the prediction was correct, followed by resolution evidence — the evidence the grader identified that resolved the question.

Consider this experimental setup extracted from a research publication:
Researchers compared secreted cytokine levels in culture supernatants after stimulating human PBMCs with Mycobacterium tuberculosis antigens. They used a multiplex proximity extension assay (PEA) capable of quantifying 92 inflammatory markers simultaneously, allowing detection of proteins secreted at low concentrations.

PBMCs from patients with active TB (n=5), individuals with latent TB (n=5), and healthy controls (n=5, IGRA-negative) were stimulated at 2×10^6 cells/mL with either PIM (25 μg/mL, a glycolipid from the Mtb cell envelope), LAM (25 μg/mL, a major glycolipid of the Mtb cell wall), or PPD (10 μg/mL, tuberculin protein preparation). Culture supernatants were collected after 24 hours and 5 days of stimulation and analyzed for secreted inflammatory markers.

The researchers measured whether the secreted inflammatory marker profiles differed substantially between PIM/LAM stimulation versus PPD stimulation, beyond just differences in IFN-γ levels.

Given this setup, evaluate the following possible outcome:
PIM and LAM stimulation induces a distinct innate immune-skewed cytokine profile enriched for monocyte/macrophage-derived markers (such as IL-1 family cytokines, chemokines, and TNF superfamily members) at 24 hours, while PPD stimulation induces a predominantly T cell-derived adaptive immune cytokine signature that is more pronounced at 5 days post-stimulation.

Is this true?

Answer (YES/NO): YES